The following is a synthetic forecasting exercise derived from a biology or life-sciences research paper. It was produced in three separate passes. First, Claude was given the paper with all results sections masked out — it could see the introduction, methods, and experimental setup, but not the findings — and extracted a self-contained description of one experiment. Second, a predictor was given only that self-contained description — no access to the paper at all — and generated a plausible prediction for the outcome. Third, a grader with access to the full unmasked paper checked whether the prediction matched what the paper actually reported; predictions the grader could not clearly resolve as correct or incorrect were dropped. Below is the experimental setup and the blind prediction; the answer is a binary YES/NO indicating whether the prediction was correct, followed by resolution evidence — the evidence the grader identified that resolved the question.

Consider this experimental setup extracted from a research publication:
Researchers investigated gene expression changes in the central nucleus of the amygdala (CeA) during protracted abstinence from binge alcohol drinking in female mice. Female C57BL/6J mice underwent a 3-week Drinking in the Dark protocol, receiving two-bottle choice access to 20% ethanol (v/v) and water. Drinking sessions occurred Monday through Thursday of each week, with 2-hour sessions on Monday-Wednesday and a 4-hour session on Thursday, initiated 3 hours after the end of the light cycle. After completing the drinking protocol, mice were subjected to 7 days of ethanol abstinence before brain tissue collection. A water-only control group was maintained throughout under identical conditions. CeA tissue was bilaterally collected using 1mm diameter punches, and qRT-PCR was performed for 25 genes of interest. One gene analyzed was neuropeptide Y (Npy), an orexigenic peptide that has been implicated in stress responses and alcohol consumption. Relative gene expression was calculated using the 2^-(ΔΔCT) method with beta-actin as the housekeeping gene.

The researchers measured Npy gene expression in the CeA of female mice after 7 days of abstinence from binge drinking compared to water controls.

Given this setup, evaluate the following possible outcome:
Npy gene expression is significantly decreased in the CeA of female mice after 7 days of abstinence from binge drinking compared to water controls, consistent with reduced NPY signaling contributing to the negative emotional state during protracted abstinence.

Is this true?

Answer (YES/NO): YES